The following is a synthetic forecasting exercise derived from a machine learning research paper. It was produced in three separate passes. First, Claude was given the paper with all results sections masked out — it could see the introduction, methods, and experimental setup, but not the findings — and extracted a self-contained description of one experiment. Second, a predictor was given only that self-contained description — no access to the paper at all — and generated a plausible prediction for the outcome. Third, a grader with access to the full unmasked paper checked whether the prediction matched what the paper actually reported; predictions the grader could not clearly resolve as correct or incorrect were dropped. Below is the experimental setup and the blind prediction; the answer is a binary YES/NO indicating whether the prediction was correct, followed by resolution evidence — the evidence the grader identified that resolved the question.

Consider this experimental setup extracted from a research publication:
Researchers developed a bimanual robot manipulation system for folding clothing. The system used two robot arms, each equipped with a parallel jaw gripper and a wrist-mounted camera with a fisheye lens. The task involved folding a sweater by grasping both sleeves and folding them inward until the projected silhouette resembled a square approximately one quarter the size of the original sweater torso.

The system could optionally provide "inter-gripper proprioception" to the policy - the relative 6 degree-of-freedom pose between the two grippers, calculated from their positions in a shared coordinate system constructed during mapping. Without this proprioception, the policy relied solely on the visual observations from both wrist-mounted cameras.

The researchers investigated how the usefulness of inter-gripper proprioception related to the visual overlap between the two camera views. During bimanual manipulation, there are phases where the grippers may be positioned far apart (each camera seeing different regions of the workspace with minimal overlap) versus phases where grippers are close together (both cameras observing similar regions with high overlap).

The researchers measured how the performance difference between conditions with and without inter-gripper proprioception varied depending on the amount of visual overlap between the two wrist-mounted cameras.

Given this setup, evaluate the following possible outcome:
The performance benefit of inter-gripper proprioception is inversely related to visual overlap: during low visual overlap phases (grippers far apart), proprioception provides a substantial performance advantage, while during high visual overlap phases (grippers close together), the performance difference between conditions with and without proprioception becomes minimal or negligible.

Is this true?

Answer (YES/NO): NO